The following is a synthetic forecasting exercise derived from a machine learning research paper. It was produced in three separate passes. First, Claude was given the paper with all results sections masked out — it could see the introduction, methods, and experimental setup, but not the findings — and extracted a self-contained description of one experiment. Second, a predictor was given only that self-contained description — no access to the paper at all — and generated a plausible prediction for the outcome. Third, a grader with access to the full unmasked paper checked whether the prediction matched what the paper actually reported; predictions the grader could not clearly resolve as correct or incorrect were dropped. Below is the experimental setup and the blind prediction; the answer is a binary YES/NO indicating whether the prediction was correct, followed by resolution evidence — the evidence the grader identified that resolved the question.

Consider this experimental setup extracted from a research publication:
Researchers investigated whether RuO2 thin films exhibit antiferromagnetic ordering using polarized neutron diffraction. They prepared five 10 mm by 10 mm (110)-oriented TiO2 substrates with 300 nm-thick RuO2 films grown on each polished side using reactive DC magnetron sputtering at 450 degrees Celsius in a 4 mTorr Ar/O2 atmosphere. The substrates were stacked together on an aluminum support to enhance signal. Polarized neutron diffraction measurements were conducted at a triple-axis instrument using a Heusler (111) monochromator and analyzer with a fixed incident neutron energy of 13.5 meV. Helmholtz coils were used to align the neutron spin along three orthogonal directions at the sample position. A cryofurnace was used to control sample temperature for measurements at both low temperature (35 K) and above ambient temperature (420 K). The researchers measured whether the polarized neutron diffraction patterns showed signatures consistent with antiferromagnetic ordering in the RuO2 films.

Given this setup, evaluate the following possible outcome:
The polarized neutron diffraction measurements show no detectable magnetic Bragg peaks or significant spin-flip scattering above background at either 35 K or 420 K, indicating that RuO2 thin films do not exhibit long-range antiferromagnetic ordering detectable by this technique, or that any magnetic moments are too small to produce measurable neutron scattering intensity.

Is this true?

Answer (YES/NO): YES